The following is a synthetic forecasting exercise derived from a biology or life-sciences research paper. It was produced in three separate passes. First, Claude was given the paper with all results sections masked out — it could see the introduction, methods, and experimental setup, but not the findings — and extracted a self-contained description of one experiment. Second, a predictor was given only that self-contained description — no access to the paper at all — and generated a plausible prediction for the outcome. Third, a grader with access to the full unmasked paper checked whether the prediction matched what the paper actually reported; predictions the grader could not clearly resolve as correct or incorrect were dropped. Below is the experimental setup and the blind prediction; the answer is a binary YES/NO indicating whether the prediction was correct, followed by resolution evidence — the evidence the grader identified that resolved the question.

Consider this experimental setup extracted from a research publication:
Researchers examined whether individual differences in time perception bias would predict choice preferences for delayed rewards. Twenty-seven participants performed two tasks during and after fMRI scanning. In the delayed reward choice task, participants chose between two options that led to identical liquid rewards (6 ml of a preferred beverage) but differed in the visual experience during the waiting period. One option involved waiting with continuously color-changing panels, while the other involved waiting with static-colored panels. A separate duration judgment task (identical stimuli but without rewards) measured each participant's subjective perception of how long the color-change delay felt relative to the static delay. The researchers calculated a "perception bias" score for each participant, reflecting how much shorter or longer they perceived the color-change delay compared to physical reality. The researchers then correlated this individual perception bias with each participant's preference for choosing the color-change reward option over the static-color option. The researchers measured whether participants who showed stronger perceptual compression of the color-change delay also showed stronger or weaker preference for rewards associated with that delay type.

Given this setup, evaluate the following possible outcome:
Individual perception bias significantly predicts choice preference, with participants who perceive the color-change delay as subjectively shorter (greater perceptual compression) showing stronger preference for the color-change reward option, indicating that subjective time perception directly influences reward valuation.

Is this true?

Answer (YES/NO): YES